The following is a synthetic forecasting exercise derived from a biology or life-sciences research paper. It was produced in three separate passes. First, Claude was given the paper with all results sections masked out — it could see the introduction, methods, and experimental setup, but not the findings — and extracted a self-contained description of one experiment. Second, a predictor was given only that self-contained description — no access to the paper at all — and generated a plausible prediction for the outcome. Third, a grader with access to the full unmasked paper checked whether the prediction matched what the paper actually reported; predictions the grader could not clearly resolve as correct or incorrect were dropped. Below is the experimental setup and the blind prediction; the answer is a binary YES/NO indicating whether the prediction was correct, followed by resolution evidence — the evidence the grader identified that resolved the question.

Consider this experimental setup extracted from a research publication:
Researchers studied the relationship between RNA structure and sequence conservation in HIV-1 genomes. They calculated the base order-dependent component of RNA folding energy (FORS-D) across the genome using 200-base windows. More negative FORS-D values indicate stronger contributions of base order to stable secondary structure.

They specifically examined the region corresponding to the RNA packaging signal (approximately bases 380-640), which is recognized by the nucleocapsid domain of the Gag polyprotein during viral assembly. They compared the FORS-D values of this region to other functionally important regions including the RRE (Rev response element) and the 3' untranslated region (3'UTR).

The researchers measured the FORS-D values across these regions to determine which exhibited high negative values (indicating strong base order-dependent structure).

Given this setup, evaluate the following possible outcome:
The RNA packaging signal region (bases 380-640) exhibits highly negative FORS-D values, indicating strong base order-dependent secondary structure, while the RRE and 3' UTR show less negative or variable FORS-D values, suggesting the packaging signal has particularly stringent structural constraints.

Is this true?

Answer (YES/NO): NO